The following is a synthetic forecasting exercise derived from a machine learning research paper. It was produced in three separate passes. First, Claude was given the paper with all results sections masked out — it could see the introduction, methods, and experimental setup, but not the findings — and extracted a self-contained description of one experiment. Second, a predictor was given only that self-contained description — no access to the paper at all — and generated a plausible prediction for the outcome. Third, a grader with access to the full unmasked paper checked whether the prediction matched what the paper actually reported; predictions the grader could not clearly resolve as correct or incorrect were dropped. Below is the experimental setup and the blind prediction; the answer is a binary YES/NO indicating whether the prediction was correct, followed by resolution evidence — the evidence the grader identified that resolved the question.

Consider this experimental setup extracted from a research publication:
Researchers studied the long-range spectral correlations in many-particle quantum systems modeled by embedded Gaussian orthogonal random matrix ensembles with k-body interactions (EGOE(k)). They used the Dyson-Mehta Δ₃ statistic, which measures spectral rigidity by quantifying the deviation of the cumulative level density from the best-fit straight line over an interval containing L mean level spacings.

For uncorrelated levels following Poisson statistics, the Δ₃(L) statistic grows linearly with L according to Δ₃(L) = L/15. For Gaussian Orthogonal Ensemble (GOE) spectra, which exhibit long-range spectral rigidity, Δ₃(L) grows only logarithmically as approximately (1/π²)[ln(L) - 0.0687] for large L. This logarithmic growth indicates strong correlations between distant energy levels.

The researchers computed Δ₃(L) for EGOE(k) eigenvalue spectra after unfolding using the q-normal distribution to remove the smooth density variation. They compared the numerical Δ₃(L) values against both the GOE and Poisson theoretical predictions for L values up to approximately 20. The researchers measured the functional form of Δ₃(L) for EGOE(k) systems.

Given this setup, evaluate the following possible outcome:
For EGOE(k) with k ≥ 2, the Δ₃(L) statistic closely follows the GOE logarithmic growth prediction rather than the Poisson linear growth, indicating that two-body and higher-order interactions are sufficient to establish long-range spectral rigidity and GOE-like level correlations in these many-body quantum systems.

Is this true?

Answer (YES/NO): YES